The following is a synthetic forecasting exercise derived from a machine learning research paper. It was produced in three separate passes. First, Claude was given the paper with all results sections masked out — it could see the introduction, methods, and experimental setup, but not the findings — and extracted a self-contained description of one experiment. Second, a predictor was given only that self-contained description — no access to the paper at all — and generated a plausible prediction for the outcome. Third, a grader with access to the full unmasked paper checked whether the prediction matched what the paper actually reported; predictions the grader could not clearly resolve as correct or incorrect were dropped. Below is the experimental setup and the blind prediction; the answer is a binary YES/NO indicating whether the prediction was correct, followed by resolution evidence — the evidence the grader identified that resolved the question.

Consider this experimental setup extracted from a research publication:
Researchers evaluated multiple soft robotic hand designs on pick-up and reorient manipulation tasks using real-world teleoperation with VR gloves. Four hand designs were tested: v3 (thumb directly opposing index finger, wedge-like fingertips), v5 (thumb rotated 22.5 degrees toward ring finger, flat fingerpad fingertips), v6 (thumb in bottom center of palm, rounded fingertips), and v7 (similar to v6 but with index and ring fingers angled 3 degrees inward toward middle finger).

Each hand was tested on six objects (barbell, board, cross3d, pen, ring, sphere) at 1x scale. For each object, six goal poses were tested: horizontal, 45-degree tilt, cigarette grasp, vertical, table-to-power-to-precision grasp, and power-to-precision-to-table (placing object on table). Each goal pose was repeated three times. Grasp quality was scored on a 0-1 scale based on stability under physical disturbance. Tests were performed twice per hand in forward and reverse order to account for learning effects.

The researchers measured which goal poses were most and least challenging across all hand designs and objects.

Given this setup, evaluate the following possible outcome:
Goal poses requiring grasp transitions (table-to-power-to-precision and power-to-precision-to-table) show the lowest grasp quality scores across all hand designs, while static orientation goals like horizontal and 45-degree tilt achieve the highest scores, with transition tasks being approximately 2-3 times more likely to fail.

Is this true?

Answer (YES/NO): NO